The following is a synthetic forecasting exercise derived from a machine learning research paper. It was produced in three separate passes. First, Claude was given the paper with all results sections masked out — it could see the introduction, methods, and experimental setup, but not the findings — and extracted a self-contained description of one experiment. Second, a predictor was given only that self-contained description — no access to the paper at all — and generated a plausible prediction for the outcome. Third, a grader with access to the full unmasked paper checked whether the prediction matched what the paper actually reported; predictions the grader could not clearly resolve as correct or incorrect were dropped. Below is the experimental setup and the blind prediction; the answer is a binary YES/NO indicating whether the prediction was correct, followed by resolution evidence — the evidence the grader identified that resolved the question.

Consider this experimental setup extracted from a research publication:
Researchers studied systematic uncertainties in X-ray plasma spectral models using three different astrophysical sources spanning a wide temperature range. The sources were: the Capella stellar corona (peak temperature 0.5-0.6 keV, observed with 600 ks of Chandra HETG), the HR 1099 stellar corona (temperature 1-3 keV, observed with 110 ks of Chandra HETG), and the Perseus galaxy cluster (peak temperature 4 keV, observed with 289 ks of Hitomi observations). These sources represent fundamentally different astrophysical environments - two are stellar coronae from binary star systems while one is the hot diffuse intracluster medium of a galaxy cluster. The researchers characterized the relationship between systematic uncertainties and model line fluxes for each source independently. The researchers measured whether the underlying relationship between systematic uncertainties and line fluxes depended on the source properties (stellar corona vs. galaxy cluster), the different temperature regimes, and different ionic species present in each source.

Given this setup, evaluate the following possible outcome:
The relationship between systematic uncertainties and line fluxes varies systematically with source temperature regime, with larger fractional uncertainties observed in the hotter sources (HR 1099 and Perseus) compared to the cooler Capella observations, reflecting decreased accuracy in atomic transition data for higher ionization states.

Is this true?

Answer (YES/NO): NO